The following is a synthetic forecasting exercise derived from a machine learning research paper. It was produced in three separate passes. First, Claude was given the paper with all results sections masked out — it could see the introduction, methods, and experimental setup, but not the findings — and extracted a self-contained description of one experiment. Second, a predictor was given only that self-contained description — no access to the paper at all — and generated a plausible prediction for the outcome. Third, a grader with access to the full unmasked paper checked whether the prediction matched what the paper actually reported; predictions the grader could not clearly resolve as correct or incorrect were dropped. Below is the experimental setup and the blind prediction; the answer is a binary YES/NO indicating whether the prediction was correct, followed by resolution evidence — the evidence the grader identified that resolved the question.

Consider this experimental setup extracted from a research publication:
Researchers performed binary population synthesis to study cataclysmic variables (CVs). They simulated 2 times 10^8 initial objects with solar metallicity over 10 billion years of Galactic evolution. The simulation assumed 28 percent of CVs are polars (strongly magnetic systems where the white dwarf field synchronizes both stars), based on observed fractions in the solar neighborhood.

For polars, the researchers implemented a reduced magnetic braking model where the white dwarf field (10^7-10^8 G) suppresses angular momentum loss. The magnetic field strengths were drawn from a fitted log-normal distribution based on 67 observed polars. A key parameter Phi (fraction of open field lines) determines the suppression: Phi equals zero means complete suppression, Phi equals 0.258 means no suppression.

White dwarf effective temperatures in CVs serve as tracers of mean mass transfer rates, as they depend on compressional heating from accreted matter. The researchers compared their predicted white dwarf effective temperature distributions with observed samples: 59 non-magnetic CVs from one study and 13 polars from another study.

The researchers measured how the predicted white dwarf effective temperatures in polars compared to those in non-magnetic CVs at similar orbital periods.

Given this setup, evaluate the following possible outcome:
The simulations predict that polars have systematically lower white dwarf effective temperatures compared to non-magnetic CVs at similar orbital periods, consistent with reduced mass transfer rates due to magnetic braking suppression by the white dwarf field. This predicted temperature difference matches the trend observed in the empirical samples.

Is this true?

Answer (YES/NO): NO